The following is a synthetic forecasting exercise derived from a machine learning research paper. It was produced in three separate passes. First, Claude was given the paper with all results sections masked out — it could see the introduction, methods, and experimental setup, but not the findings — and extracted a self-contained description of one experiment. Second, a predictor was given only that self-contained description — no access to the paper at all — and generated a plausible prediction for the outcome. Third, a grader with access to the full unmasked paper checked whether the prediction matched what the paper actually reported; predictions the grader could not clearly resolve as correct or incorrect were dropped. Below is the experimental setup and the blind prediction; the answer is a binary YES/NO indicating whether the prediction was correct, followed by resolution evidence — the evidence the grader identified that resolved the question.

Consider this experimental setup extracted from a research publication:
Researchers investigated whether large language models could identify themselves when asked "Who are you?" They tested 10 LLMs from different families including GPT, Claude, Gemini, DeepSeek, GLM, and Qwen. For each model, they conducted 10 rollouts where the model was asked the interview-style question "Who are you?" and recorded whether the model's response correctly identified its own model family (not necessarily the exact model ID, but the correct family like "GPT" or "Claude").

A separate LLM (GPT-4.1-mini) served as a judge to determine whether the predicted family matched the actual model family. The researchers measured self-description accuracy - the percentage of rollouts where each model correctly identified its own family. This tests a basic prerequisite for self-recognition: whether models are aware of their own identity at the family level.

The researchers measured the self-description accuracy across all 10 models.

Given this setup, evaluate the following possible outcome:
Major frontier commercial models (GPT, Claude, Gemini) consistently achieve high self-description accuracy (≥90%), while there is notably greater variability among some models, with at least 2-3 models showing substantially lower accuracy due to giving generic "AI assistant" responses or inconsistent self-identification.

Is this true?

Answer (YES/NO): NO